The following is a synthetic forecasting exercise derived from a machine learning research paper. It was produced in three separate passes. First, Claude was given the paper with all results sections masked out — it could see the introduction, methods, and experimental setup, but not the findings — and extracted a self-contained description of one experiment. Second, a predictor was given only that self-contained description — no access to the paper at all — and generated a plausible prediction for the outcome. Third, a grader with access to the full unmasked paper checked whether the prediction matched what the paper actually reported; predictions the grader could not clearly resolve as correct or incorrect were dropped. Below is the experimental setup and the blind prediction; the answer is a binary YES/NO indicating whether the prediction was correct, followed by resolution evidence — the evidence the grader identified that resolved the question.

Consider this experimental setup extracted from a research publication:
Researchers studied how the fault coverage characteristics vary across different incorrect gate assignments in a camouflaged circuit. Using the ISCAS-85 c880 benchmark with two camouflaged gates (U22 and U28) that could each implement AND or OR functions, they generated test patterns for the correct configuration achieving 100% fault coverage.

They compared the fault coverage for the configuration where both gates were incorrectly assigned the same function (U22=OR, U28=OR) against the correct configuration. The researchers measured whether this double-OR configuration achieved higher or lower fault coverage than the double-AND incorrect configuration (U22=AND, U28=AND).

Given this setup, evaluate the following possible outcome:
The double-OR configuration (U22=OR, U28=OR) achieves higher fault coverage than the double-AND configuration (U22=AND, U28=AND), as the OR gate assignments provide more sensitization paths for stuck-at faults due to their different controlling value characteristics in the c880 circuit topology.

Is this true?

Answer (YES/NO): YES